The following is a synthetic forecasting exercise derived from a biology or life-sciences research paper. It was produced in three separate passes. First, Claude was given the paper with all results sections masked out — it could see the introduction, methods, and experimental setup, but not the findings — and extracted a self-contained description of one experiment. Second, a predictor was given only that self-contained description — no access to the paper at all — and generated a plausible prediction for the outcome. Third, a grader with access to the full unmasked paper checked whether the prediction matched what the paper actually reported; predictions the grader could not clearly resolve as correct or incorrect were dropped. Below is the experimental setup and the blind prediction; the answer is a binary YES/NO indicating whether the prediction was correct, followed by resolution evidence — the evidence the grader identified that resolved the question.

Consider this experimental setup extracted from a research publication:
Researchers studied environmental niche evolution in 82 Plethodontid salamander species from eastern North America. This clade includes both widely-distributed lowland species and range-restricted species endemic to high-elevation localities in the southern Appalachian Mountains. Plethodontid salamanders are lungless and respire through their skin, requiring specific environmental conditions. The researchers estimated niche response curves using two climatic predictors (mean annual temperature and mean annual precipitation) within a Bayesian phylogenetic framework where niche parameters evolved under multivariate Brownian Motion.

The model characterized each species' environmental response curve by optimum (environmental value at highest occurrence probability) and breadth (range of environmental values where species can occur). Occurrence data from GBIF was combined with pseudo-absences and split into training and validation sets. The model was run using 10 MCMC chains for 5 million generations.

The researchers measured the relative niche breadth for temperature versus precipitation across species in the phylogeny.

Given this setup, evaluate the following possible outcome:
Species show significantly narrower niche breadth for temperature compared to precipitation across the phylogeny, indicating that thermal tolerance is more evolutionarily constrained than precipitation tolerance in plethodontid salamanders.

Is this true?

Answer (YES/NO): YES